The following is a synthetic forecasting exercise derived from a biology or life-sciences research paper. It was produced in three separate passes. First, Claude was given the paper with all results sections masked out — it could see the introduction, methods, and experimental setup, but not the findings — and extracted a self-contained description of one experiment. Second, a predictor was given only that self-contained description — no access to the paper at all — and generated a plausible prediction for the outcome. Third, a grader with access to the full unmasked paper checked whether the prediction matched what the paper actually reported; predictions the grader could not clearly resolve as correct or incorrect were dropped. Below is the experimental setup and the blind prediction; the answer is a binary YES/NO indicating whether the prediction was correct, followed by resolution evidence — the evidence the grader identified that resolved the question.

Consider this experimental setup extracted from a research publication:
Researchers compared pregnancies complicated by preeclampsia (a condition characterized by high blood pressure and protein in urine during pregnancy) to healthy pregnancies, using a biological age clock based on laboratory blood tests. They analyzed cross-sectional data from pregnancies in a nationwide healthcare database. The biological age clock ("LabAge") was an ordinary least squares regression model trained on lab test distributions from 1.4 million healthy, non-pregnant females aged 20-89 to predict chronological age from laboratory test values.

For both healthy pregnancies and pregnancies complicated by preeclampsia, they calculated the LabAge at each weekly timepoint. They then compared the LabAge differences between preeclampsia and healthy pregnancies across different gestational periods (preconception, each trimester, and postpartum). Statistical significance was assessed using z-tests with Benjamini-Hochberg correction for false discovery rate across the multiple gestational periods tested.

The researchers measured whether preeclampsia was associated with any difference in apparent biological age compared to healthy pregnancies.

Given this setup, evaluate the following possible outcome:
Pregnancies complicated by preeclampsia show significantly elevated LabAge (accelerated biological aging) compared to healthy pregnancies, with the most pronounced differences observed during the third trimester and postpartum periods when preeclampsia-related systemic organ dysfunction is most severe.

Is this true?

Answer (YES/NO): NO